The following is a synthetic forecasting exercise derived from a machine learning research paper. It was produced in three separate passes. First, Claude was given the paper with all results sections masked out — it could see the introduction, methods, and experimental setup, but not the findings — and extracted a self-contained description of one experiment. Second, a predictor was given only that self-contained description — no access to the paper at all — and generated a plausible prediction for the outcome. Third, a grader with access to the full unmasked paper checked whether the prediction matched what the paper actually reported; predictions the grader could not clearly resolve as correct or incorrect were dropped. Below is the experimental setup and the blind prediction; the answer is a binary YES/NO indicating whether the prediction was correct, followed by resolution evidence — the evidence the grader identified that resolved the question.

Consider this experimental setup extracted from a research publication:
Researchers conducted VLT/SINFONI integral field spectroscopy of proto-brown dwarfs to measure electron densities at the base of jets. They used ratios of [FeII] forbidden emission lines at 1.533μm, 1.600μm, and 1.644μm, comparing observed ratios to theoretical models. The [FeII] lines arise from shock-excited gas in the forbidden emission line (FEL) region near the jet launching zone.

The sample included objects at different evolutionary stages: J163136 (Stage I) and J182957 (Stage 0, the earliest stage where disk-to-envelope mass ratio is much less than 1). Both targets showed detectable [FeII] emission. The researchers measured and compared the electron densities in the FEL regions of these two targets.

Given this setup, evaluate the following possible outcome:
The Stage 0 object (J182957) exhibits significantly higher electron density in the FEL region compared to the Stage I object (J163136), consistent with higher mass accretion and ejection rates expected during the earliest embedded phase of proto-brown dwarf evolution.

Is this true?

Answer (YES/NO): NO